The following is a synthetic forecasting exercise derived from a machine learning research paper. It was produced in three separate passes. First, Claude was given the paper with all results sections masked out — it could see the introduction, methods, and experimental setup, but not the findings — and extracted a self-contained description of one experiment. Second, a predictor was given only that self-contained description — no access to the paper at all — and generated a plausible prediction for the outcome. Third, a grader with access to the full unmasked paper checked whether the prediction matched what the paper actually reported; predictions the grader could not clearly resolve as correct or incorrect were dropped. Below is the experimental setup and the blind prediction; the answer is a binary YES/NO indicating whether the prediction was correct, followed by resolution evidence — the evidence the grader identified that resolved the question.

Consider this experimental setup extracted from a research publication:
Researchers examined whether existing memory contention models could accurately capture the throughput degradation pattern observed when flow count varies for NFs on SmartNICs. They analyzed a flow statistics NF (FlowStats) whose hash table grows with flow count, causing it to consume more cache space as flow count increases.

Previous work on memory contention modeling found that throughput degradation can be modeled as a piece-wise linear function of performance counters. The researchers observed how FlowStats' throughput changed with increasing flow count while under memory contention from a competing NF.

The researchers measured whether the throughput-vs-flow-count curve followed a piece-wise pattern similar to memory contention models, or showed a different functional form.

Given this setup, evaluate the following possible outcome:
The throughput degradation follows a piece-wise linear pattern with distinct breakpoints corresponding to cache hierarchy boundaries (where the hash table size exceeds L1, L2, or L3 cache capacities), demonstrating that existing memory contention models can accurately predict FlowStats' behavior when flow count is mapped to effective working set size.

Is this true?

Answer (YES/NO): NO